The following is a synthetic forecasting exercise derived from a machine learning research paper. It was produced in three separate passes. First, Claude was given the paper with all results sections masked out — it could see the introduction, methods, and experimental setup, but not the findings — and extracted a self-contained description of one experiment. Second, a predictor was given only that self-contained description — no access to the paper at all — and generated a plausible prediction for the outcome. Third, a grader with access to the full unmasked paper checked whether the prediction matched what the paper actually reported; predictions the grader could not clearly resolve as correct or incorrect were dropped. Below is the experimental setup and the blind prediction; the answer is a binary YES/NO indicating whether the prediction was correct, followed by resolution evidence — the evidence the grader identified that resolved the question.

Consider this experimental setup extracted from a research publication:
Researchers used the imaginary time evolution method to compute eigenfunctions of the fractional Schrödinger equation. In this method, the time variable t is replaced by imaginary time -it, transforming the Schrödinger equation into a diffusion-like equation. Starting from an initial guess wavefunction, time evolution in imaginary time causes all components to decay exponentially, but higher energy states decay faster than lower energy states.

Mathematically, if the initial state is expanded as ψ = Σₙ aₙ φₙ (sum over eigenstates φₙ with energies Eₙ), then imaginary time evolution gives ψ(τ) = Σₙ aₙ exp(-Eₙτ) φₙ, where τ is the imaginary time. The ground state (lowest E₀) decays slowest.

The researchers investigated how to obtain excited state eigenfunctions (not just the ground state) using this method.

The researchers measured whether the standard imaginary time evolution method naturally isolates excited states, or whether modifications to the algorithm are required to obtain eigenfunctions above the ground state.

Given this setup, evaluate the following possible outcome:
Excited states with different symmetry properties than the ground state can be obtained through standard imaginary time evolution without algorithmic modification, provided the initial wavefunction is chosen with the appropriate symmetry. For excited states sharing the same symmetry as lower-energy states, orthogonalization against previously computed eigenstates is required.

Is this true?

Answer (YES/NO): NO